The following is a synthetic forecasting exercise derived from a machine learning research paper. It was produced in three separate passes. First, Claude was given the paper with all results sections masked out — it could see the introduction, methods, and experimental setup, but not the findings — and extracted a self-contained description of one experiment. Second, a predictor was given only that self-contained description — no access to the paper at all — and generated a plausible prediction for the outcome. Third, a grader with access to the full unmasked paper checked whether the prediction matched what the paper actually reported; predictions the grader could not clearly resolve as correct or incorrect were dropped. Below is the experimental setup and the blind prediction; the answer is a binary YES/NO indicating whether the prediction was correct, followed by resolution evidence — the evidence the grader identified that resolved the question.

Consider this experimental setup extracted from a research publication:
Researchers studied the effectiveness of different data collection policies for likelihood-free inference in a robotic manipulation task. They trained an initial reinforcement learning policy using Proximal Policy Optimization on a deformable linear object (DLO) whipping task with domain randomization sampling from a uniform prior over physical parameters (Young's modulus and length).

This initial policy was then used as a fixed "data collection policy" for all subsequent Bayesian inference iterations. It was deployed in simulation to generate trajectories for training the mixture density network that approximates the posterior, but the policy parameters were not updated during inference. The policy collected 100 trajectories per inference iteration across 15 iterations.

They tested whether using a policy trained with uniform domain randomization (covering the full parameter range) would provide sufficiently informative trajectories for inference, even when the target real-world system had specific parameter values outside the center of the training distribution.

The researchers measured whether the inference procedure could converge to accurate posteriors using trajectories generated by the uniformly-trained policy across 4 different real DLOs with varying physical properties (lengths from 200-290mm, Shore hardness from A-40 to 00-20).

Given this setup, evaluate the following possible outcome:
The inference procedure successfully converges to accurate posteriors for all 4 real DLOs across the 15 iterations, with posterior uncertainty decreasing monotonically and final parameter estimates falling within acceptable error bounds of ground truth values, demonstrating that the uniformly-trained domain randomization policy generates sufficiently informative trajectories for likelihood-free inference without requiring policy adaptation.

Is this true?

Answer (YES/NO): NO